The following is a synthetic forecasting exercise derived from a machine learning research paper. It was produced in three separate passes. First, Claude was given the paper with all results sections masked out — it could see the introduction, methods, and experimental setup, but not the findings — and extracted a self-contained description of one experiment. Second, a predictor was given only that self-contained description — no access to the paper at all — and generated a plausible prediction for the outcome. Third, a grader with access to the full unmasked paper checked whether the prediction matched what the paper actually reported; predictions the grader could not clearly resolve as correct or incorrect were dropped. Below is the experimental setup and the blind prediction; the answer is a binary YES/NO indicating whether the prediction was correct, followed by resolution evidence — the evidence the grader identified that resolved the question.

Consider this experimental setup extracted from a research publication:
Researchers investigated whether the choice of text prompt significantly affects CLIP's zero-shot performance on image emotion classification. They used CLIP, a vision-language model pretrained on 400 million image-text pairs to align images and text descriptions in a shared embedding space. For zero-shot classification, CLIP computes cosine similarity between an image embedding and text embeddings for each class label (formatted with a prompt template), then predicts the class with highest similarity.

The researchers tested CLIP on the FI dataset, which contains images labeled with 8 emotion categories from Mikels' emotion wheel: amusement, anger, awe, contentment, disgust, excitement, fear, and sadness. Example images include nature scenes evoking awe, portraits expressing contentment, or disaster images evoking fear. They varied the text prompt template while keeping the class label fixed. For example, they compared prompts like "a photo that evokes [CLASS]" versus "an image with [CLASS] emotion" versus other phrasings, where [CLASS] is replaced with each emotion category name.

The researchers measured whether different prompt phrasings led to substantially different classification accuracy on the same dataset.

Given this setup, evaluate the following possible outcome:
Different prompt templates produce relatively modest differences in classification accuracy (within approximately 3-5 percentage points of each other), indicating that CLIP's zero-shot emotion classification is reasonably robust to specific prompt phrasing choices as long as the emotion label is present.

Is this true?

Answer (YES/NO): NO